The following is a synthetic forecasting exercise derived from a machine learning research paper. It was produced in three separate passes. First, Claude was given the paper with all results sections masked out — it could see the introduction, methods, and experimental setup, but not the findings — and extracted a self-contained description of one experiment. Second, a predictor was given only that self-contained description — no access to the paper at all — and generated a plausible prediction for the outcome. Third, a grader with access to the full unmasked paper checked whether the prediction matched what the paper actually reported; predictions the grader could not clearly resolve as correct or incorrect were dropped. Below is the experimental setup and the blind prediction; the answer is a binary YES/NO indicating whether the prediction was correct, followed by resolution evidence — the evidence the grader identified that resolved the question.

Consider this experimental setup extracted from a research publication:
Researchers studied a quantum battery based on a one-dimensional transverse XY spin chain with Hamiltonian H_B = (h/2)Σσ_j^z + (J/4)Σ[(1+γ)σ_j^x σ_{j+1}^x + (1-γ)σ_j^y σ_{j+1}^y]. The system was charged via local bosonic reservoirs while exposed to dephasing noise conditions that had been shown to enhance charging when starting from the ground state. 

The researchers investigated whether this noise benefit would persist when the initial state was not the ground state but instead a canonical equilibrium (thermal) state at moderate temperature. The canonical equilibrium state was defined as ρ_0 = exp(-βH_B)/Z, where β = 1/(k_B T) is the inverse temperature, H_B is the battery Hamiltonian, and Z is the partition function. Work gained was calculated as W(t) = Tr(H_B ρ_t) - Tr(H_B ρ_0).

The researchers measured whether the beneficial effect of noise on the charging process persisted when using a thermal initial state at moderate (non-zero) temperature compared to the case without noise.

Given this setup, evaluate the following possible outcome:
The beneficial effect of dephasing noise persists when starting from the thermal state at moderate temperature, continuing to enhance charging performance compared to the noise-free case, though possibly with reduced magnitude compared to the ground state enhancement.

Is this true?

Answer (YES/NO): YES